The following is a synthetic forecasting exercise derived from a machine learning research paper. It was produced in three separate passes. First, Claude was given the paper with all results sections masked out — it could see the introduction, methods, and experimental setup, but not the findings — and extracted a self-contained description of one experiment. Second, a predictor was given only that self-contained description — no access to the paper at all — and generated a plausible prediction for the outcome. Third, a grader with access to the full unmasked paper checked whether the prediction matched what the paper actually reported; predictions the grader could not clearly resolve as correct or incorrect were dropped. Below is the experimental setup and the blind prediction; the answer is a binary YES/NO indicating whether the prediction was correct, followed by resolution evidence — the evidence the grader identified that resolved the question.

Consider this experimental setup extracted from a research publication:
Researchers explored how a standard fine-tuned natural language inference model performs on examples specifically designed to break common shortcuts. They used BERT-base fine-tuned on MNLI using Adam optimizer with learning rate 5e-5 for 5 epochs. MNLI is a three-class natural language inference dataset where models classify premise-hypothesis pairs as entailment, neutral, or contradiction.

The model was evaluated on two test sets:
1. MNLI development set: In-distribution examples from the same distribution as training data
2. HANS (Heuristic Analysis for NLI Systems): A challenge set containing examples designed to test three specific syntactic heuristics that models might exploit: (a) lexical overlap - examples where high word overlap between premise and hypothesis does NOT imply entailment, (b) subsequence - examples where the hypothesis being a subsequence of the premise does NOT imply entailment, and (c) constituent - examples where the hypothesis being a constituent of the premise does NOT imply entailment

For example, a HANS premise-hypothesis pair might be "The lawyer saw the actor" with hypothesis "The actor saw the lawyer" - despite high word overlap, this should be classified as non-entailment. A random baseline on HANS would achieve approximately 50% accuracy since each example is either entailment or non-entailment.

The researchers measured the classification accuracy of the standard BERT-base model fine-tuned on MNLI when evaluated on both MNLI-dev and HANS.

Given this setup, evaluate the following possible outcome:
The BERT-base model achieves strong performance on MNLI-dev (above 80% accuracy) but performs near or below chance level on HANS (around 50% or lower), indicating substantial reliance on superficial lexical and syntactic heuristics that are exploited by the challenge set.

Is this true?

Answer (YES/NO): NO